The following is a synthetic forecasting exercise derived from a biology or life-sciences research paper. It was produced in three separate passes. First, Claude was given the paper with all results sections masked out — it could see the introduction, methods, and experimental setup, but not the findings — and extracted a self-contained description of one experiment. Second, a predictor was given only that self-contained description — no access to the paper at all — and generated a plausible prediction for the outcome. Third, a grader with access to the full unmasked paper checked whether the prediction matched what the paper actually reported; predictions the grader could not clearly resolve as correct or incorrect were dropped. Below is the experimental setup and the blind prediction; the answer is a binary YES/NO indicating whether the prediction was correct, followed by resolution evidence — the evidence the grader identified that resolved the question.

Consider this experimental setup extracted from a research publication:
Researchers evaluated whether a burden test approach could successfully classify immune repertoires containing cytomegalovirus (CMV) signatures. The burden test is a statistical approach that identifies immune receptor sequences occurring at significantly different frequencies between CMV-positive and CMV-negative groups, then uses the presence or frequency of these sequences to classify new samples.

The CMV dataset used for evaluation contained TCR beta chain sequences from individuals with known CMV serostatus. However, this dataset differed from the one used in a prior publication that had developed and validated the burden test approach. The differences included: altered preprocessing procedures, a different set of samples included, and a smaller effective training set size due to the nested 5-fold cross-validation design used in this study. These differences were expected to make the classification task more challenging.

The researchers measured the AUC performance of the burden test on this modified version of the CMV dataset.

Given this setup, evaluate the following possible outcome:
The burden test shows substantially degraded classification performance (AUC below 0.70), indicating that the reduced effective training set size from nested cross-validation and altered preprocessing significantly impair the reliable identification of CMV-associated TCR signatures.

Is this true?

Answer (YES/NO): YES